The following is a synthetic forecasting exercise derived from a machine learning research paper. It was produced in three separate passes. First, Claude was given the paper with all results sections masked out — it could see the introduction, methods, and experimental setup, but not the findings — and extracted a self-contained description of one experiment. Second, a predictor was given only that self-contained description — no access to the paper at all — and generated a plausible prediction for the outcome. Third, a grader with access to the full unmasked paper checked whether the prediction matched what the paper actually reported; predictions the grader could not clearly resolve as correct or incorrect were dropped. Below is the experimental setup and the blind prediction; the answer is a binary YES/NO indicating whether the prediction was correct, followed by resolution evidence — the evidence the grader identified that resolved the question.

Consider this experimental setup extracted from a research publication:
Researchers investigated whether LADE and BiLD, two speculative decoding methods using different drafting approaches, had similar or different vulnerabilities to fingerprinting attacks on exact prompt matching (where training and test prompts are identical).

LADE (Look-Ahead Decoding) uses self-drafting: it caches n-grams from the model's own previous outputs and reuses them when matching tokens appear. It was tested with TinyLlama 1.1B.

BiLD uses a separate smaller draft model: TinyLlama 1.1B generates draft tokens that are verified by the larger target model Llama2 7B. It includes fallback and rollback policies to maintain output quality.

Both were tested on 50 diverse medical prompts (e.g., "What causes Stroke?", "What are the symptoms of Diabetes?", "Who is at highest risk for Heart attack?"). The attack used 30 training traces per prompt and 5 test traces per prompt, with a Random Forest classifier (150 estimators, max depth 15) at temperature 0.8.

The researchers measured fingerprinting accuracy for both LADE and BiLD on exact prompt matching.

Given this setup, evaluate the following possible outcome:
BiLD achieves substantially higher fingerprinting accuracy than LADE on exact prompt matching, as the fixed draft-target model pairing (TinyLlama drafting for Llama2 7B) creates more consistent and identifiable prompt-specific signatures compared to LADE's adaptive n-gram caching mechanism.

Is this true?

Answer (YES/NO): NO